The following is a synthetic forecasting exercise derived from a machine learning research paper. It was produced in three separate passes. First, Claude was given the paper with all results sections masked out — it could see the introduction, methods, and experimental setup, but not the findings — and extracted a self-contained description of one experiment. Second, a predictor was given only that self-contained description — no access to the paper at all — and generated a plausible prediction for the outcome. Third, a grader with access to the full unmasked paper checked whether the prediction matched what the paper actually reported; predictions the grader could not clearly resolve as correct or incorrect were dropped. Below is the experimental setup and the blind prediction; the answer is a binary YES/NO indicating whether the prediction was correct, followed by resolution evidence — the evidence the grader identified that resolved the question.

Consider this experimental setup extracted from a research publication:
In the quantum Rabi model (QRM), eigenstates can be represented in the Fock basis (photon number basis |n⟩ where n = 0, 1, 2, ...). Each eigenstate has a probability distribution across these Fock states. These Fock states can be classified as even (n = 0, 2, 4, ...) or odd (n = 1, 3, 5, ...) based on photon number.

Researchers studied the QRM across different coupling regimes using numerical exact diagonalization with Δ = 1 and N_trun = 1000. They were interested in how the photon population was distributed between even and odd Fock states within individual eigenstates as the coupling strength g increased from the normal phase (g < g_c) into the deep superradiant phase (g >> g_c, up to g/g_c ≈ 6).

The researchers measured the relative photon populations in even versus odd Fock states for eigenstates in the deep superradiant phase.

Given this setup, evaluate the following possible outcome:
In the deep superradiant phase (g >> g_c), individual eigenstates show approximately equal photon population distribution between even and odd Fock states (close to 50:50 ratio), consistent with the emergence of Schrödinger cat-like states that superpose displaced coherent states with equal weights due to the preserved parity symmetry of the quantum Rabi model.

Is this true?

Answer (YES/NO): NO